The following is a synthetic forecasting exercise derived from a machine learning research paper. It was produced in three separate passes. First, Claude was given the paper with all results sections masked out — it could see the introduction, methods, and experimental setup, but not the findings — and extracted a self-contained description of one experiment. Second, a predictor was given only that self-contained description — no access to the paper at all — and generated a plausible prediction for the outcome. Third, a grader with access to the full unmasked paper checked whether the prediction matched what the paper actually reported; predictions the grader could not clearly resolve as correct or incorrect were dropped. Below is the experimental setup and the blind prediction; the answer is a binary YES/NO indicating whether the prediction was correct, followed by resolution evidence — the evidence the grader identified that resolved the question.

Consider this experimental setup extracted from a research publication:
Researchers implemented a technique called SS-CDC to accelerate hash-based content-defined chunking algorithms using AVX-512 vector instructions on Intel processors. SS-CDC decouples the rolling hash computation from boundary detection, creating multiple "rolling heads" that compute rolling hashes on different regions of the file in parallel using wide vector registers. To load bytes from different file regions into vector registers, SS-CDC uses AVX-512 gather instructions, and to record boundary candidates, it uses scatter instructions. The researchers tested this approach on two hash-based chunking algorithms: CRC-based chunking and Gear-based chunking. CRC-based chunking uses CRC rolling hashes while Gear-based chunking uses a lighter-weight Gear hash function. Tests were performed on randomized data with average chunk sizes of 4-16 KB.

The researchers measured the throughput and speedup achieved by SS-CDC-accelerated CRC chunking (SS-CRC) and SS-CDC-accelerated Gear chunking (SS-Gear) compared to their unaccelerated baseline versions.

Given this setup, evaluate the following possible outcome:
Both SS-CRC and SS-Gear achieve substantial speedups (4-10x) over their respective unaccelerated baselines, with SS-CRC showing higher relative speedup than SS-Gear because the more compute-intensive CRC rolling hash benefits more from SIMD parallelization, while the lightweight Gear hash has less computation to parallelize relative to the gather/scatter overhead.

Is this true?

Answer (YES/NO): NO